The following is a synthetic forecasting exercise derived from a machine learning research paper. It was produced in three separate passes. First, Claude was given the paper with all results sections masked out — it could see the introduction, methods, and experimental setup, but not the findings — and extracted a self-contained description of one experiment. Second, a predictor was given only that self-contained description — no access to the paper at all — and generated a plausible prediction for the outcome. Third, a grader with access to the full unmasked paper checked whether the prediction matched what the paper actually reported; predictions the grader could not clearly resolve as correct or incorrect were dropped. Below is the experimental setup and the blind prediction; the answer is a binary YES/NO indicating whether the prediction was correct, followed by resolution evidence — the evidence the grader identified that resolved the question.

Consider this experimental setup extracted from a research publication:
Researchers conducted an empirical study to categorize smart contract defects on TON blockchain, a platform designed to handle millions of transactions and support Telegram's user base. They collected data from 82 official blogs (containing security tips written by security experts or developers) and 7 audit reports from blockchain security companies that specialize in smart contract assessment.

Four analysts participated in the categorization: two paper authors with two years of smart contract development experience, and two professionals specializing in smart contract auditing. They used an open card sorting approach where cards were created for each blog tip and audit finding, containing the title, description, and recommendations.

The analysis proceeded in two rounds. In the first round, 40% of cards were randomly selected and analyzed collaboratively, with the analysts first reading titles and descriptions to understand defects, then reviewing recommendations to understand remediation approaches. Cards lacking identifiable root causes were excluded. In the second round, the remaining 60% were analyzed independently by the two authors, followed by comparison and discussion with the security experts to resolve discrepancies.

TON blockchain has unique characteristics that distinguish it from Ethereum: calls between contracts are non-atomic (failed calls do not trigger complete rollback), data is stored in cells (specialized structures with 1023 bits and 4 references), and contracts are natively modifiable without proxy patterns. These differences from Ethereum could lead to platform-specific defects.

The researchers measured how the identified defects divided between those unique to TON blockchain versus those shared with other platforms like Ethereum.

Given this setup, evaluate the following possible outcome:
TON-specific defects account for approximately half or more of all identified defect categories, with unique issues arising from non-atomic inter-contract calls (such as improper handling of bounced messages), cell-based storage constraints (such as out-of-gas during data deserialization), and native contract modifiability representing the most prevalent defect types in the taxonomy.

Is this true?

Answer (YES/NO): NO